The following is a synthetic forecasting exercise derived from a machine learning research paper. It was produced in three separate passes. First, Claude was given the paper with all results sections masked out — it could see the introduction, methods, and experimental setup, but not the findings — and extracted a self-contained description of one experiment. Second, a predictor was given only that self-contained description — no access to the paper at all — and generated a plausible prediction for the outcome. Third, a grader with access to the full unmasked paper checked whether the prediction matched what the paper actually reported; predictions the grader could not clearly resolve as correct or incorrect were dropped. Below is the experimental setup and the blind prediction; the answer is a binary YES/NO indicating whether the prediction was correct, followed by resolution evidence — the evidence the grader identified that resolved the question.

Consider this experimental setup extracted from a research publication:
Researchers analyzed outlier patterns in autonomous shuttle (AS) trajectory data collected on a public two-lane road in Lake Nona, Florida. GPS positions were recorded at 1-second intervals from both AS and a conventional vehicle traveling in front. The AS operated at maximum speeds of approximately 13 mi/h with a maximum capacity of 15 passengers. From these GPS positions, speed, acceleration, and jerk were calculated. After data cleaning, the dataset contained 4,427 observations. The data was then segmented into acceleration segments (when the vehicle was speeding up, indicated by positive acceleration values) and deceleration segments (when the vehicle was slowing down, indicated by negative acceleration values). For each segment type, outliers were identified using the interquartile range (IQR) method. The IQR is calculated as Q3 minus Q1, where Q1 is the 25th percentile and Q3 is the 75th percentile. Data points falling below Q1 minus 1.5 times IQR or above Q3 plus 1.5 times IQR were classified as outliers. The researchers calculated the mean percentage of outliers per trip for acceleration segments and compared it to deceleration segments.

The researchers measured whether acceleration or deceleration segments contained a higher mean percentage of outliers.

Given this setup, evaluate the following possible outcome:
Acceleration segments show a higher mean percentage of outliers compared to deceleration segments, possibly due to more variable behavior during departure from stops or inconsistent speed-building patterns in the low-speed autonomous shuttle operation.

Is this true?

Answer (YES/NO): NO